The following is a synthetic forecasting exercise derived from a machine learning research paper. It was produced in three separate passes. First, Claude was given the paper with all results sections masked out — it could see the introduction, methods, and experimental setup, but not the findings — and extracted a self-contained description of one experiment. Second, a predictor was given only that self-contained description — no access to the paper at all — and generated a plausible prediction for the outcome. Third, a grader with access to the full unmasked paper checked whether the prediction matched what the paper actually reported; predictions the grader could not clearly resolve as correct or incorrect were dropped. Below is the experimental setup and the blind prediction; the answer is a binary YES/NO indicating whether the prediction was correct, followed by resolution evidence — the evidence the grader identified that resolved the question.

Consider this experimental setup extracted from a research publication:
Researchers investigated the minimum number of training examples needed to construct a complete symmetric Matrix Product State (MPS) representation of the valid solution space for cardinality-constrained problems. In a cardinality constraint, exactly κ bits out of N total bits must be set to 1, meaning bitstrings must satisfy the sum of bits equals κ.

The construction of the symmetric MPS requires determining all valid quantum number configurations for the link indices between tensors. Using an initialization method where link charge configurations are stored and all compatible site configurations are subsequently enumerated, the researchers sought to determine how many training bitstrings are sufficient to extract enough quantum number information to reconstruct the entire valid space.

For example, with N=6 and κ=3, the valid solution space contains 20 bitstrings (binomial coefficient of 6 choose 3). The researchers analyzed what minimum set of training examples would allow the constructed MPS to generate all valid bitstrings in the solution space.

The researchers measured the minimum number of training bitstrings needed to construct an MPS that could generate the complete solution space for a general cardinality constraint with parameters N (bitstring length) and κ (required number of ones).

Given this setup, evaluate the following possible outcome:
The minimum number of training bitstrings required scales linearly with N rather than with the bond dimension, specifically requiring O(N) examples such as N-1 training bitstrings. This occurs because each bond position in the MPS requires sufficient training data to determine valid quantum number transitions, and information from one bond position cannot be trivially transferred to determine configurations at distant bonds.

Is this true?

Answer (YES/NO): NO